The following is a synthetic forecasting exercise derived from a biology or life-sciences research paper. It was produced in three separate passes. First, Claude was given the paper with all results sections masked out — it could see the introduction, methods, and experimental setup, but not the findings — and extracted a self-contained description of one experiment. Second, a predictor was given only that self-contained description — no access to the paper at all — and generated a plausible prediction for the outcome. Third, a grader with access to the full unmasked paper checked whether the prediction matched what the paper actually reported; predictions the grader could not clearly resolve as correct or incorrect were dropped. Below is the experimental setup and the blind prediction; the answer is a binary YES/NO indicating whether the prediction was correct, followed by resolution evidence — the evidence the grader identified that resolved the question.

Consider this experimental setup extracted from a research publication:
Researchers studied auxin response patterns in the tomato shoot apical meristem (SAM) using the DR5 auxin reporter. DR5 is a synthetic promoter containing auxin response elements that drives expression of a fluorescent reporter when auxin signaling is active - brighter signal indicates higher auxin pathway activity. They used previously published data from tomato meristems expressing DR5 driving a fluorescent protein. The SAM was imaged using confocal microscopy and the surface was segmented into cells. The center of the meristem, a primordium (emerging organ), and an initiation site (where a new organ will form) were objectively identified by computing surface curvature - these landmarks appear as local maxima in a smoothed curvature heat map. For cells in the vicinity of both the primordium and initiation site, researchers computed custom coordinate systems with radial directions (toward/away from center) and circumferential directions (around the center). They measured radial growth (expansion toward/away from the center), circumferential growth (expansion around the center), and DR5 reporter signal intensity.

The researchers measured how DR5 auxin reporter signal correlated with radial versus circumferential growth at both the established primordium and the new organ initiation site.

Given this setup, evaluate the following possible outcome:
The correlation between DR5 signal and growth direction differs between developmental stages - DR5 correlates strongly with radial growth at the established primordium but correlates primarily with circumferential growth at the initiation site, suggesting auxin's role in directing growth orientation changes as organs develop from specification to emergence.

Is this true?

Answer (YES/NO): NO